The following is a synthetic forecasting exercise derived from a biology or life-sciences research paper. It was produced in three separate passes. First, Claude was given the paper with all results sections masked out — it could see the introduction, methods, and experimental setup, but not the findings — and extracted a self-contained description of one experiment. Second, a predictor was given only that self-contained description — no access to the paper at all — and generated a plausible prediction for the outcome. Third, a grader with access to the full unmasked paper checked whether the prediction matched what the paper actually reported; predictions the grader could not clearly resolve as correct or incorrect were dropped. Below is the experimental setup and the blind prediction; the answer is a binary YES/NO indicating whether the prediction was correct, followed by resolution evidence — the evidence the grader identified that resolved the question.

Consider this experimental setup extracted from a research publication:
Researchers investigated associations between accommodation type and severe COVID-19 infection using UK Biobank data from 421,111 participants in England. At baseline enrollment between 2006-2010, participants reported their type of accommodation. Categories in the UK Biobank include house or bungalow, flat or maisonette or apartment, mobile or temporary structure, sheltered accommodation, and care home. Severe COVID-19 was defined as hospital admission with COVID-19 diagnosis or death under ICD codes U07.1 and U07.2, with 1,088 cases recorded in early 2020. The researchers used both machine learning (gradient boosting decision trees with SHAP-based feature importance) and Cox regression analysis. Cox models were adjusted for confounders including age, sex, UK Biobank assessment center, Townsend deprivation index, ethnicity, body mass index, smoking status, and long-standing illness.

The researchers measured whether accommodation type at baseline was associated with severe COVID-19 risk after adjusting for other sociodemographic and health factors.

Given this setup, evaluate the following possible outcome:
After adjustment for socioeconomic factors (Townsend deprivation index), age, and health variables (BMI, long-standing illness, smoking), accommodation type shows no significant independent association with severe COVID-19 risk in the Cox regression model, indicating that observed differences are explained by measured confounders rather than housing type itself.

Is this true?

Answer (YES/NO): NO